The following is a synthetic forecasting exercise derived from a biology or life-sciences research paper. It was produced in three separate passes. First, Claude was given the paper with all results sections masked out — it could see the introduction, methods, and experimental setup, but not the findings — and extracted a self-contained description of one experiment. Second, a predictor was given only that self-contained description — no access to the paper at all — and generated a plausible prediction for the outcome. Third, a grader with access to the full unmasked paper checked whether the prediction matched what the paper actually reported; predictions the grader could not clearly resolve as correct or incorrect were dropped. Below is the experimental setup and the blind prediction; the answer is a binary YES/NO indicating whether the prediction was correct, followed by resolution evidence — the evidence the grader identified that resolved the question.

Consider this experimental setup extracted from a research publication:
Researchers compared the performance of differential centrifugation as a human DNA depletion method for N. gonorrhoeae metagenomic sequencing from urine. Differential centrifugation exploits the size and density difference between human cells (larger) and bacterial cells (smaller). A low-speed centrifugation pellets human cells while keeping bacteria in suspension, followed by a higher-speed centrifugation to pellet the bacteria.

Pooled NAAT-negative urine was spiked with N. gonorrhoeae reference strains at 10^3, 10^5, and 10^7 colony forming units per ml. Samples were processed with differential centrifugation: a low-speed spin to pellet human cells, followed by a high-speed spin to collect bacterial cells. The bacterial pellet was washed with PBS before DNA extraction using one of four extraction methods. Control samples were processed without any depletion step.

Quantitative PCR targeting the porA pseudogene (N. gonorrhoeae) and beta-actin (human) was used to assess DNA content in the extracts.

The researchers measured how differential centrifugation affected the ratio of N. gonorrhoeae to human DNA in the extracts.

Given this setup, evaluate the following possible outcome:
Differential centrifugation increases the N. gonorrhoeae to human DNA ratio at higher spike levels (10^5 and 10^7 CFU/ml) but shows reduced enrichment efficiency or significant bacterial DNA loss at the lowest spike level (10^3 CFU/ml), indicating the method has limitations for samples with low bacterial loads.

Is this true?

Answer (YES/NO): NO